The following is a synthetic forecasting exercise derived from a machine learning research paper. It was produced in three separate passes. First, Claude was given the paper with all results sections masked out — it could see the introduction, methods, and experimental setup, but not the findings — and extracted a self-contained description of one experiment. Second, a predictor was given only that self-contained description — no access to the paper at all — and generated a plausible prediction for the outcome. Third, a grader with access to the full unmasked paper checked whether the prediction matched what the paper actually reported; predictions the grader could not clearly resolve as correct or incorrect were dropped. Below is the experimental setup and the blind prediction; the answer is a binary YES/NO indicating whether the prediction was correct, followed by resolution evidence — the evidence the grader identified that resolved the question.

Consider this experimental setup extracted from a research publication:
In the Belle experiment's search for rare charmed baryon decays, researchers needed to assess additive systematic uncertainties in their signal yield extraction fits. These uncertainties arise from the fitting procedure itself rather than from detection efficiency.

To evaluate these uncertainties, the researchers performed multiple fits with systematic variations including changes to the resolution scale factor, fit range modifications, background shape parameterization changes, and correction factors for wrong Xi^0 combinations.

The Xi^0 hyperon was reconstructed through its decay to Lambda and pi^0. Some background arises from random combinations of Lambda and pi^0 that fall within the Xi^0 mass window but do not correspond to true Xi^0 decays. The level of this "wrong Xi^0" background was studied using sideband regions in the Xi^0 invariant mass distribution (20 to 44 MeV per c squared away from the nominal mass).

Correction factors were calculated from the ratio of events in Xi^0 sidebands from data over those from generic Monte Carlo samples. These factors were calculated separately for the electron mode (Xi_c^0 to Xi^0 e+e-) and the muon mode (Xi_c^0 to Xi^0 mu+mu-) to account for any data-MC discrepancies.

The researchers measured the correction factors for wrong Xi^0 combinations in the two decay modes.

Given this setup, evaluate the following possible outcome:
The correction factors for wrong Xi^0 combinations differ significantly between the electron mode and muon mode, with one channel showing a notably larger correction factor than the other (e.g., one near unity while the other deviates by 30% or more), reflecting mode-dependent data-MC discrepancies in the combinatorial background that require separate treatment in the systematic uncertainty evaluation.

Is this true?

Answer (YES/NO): YES